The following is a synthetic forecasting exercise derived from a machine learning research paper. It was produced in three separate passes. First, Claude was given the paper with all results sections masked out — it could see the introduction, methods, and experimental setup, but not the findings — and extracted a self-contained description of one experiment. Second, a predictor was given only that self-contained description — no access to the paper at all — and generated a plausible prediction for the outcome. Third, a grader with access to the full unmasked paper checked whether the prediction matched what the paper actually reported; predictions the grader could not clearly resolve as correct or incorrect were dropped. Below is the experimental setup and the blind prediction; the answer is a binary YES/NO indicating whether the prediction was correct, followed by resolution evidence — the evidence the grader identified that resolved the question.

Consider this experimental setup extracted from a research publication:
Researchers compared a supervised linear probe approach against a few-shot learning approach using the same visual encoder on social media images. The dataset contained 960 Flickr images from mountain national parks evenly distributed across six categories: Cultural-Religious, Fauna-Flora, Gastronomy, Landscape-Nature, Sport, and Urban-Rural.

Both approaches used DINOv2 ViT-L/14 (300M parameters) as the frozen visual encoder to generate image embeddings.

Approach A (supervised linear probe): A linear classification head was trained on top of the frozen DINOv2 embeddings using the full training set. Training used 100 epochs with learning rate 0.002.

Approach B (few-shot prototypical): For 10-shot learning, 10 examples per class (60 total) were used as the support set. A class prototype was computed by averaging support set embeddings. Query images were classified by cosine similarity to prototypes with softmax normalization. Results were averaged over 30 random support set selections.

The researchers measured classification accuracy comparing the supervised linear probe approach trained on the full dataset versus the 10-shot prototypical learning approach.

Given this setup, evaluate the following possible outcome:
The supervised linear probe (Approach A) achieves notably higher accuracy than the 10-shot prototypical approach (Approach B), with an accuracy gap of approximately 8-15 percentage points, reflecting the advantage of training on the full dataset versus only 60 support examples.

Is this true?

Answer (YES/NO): NO